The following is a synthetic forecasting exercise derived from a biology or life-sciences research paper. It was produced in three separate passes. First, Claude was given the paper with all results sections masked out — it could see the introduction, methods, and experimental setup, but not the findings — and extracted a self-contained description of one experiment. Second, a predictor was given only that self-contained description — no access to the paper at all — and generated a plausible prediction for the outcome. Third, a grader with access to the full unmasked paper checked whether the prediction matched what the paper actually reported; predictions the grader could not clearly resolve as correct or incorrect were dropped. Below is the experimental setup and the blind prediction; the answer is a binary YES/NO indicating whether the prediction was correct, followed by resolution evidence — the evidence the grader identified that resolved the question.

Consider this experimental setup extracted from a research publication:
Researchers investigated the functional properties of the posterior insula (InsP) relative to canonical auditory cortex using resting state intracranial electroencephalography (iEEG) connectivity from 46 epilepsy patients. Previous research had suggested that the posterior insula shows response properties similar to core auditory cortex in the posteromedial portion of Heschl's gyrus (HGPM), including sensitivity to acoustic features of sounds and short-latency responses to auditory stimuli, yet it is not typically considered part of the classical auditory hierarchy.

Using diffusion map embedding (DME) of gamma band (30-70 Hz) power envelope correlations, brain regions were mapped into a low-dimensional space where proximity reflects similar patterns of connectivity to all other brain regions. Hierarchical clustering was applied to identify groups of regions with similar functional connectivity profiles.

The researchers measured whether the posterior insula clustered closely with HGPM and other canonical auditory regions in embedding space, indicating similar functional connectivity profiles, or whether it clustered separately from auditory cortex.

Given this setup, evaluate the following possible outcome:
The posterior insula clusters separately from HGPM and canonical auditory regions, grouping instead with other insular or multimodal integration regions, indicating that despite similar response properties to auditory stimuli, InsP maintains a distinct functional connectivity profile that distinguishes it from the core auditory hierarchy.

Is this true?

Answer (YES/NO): YES